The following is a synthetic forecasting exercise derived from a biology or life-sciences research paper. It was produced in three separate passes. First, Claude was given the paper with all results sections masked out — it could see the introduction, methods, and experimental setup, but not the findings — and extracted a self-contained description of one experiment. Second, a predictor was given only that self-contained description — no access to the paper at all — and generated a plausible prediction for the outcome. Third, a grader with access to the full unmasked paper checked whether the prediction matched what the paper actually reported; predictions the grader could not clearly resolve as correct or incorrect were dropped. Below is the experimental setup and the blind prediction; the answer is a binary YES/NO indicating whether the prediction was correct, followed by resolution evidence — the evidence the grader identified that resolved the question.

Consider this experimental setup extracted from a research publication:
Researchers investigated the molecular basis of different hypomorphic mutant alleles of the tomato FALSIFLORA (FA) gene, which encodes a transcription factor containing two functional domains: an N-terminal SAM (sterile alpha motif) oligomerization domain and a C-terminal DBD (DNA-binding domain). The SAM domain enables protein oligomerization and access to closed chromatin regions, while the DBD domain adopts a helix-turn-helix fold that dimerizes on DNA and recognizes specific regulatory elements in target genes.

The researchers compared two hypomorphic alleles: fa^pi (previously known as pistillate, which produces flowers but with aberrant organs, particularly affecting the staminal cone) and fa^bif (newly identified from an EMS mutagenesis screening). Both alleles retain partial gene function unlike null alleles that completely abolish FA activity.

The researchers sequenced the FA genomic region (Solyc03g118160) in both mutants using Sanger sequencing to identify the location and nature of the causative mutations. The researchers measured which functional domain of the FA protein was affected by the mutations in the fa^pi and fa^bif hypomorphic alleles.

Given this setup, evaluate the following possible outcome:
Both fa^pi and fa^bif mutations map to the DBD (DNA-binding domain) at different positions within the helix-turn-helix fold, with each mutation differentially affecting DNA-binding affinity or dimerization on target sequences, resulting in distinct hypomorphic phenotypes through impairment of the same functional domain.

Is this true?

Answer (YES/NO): NO